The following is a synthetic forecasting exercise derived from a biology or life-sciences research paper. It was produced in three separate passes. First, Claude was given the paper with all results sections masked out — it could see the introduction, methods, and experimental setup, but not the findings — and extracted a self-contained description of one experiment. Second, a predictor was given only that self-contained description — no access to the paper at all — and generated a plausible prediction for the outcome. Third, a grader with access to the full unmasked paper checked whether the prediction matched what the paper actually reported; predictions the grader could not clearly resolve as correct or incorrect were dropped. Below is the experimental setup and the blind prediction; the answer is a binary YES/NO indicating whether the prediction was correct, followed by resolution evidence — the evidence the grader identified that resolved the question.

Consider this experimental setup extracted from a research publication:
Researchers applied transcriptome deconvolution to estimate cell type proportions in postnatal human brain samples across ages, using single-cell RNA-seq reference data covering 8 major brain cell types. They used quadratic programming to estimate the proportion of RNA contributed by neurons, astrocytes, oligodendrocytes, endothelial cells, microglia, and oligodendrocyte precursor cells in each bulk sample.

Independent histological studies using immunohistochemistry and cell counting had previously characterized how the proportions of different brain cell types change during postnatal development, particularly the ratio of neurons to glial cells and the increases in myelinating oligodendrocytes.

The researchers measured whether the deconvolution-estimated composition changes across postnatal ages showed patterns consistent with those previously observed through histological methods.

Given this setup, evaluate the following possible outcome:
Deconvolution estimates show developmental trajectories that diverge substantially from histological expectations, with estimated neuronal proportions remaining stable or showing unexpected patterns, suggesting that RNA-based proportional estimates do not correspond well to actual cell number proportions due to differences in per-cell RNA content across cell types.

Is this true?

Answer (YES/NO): NO